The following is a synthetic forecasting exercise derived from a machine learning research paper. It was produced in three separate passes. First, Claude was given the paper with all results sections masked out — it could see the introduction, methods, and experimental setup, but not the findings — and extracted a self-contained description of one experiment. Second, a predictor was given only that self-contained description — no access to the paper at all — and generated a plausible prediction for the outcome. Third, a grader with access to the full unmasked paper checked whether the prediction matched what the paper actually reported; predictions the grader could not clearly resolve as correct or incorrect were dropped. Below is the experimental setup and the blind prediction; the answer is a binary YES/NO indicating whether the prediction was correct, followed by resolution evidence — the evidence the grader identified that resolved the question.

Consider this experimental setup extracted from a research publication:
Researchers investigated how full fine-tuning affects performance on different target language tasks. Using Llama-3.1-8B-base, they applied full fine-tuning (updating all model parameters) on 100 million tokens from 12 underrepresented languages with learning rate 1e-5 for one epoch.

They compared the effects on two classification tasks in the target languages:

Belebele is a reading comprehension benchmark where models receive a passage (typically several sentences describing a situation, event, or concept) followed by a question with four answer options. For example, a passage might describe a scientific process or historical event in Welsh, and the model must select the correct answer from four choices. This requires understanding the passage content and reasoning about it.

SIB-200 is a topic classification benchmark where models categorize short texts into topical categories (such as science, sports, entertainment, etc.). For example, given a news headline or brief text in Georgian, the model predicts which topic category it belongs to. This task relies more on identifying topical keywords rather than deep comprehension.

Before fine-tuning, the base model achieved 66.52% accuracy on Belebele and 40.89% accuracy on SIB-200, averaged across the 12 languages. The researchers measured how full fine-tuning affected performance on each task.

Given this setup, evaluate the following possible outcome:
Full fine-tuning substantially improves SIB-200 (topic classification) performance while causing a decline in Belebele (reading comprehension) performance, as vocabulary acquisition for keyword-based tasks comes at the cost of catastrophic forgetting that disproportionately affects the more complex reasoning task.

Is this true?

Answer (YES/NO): NO